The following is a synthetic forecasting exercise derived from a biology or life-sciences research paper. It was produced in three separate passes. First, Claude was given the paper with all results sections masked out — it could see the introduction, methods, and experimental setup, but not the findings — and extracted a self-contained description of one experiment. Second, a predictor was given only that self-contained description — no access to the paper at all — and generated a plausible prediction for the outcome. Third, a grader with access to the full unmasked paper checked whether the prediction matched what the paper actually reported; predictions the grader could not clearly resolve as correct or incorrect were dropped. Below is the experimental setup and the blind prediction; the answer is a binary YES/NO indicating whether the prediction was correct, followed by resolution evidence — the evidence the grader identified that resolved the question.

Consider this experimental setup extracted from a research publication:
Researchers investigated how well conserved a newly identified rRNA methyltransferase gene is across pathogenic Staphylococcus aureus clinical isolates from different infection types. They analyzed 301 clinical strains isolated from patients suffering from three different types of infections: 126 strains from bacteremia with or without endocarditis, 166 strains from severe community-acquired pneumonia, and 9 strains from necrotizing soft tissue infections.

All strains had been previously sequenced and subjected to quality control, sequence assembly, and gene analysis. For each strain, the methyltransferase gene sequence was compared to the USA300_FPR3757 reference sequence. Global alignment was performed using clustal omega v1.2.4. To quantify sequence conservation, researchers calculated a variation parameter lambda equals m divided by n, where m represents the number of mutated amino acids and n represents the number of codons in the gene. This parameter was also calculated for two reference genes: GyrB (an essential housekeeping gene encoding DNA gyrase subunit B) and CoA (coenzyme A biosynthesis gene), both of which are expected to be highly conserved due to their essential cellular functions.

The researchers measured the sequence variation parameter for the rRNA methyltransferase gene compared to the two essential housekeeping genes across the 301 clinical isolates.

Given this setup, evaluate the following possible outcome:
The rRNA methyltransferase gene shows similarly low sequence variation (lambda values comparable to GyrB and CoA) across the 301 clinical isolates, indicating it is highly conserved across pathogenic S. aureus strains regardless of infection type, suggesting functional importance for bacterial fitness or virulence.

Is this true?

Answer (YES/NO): NO